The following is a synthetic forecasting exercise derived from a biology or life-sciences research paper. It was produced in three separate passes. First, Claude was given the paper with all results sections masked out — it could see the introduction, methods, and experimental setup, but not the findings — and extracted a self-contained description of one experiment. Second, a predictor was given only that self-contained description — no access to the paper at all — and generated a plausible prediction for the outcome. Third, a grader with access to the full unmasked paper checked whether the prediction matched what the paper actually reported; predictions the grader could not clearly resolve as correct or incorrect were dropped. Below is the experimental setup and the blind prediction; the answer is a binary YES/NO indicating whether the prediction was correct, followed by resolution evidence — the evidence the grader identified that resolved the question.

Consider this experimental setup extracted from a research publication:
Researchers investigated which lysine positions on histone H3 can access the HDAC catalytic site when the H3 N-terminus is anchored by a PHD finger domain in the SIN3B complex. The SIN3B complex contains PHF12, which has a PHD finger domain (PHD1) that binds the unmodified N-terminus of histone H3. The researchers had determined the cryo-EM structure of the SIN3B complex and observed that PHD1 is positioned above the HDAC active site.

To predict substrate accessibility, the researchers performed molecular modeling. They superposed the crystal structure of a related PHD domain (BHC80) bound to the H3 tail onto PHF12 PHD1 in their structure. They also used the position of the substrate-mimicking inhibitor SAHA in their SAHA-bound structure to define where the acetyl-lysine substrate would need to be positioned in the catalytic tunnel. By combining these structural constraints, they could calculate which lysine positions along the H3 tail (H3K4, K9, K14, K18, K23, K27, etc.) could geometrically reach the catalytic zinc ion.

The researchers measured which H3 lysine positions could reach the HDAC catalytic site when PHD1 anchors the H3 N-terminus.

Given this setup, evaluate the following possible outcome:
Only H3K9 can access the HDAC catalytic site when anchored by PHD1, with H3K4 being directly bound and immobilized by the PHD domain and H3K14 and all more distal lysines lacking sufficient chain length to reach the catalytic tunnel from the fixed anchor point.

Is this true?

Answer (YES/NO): NO